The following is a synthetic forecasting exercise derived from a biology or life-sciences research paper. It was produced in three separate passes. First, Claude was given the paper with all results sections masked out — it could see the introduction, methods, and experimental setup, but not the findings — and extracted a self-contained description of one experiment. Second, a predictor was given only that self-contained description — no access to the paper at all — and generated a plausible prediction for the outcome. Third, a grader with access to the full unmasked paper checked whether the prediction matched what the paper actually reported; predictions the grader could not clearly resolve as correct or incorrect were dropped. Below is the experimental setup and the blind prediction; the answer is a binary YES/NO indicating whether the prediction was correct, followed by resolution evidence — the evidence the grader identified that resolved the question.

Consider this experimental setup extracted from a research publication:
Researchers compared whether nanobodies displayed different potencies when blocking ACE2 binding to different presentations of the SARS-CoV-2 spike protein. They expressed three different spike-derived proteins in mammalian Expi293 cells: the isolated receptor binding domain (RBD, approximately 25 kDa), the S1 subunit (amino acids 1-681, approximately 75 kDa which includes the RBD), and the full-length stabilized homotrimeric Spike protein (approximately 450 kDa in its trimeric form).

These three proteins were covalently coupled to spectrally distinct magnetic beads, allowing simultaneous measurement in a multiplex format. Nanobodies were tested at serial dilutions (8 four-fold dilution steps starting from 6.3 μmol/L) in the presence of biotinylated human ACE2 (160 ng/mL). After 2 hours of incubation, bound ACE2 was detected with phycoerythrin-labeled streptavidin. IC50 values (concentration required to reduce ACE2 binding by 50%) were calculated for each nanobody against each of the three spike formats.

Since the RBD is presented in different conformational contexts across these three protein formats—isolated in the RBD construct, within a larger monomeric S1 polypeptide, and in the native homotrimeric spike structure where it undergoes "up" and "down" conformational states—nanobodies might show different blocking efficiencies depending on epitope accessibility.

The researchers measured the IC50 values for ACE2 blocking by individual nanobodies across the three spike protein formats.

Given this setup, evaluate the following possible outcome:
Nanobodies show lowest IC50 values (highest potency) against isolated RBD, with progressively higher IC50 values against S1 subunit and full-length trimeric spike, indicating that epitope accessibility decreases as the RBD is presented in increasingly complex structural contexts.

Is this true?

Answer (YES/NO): NO